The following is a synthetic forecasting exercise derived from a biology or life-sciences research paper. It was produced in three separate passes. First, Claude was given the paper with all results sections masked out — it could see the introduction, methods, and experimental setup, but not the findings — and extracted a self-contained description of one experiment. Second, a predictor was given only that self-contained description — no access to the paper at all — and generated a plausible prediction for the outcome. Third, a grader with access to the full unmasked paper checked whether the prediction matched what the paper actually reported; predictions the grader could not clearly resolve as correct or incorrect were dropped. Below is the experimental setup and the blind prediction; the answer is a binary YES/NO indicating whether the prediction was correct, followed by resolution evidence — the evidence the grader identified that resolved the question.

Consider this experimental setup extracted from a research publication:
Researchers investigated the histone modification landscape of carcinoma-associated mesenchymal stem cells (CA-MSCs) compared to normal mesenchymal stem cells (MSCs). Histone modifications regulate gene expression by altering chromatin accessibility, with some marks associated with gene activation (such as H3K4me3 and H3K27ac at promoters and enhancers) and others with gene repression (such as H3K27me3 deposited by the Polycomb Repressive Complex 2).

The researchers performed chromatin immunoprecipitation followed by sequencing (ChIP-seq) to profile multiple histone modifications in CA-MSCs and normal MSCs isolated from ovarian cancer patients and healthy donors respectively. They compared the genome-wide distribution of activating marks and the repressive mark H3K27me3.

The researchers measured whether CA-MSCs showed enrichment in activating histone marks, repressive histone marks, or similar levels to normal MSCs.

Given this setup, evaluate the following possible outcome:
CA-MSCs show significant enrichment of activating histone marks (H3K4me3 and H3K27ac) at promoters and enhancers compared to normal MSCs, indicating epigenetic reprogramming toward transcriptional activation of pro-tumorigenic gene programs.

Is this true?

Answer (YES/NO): NO